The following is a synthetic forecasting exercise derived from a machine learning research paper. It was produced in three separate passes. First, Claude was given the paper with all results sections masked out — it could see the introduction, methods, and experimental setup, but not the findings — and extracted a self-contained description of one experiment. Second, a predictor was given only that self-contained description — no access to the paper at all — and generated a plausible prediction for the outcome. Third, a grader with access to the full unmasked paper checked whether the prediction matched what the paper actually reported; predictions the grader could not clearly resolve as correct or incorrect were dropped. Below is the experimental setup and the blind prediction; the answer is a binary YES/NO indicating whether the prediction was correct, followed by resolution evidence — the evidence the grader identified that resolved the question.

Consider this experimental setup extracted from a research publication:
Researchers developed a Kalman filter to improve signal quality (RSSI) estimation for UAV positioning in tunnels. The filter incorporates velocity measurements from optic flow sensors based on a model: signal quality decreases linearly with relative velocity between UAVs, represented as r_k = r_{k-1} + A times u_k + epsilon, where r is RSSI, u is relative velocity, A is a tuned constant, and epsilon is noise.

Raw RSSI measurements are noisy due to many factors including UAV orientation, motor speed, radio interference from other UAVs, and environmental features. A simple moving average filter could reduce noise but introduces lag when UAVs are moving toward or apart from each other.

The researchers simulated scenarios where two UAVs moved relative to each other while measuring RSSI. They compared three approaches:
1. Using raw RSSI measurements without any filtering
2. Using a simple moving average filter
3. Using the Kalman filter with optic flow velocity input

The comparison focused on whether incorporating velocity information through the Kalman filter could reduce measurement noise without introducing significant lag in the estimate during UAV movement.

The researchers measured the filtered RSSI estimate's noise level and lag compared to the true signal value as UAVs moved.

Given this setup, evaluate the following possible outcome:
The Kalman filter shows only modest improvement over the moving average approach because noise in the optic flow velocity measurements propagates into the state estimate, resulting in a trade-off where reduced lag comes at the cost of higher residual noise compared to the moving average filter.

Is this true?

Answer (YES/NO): NO